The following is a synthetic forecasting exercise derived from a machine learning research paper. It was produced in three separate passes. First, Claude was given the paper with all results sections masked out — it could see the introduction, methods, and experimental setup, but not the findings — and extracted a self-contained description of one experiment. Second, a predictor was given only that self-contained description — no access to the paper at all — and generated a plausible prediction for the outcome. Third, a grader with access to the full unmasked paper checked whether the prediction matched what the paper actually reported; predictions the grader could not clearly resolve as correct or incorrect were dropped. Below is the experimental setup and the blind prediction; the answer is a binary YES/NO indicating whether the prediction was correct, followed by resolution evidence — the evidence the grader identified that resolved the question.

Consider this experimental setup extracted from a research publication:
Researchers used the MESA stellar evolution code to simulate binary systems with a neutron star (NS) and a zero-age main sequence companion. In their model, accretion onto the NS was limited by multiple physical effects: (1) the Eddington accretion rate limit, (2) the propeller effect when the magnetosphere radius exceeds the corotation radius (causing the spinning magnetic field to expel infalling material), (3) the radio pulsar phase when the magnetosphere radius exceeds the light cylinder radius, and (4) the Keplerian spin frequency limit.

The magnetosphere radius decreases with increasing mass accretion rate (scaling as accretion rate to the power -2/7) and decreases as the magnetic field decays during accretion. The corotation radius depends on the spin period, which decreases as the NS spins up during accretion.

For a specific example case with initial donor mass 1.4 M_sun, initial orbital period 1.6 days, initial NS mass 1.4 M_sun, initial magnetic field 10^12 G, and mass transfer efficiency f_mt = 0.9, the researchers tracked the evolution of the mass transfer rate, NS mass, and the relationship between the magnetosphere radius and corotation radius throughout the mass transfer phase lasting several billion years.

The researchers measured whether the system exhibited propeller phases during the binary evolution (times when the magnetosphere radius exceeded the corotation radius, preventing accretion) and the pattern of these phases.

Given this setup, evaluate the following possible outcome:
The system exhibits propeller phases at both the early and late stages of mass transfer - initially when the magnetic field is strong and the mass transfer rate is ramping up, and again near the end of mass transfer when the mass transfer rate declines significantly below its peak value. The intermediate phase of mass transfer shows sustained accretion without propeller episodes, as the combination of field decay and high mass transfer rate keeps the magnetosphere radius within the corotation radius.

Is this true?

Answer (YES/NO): NO